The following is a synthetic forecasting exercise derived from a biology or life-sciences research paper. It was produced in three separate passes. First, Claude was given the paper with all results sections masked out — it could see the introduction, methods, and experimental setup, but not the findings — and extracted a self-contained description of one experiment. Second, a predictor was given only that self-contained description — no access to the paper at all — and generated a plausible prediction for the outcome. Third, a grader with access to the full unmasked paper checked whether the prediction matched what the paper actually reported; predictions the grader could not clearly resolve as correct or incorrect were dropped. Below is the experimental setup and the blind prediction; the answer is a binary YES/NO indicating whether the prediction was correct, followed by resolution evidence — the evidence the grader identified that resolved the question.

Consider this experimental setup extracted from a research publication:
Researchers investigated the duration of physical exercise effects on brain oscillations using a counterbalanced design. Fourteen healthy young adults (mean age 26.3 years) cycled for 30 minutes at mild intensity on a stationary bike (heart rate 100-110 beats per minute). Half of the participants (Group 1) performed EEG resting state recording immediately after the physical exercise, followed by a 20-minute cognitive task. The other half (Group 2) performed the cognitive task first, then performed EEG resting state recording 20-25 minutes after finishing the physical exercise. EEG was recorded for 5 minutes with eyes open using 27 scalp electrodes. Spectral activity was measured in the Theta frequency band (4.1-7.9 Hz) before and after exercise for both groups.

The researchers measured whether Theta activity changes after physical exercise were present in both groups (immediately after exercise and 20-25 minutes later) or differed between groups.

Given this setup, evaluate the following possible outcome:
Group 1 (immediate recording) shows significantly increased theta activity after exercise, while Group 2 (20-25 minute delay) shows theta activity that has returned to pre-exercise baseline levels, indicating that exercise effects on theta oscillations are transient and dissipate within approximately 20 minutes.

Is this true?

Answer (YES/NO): YES